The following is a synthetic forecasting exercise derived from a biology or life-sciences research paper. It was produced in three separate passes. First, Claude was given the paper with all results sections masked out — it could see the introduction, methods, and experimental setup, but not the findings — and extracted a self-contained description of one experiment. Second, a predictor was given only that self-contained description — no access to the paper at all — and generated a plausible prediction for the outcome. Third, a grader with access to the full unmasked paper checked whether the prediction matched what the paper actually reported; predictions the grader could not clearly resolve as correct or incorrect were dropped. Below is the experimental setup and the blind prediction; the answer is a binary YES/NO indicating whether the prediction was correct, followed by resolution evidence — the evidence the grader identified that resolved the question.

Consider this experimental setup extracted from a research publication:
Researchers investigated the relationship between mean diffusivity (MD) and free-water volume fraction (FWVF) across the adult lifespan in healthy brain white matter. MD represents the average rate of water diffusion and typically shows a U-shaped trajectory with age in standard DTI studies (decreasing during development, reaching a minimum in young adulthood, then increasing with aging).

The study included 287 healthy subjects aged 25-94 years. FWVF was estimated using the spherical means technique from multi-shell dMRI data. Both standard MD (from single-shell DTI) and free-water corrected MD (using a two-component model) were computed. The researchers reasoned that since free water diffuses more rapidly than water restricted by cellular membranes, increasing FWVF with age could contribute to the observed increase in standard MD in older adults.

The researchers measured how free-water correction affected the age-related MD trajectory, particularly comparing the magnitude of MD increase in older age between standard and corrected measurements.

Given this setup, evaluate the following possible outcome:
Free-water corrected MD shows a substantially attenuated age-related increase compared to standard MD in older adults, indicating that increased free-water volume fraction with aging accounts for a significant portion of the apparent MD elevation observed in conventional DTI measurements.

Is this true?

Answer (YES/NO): YES